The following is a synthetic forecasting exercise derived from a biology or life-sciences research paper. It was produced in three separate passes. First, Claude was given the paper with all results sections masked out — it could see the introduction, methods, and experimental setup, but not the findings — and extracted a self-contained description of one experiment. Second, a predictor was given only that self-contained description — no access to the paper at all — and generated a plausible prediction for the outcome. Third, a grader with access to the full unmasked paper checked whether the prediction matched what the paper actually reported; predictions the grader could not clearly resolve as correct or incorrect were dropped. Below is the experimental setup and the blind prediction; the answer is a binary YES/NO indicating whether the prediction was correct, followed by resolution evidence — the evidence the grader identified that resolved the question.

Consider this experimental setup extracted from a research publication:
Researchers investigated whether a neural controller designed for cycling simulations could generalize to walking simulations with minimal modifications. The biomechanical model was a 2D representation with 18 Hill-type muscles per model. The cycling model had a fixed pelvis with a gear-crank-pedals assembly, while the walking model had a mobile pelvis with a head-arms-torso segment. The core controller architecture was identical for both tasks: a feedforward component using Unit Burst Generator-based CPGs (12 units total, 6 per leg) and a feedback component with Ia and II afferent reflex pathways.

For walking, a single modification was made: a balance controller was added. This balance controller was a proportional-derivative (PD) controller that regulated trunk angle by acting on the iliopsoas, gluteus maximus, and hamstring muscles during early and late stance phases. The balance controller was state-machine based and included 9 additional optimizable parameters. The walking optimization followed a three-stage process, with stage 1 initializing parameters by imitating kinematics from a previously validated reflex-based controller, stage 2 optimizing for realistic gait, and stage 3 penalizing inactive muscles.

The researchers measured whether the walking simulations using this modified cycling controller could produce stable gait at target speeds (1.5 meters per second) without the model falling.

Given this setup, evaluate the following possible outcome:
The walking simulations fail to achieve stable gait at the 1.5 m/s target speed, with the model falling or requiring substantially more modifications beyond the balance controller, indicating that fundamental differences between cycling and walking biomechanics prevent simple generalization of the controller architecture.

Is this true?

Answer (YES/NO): NO